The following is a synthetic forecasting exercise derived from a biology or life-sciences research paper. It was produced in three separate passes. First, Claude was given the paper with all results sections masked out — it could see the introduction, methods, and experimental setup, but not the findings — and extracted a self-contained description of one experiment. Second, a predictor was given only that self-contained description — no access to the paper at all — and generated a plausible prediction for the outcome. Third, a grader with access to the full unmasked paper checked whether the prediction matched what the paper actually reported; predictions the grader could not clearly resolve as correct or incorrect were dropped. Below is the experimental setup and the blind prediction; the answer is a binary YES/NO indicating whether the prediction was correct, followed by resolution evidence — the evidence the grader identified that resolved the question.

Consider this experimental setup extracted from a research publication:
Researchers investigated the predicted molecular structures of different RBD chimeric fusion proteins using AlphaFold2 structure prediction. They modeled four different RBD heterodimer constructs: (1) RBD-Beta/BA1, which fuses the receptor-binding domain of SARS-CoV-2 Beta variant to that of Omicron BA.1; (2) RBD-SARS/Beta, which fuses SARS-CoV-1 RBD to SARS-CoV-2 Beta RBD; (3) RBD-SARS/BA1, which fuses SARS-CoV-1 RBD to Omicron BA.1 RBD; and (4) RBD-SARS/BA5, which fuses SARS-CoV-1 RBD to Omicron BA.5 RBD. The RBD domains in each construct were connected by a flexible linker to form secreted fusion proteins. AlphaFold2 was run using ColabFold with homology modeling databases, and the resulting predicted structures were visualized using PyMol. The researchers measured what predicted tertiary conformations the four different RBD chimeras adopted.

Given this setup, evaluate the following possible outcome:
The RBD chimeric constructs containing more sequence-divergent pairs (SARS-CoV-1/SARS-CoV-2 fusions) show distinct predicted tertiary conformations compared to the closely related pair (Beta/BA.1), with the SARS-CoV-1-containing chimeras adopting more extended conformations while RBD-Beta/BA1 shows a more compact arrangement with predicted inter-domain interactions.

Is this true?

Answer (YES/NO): YES